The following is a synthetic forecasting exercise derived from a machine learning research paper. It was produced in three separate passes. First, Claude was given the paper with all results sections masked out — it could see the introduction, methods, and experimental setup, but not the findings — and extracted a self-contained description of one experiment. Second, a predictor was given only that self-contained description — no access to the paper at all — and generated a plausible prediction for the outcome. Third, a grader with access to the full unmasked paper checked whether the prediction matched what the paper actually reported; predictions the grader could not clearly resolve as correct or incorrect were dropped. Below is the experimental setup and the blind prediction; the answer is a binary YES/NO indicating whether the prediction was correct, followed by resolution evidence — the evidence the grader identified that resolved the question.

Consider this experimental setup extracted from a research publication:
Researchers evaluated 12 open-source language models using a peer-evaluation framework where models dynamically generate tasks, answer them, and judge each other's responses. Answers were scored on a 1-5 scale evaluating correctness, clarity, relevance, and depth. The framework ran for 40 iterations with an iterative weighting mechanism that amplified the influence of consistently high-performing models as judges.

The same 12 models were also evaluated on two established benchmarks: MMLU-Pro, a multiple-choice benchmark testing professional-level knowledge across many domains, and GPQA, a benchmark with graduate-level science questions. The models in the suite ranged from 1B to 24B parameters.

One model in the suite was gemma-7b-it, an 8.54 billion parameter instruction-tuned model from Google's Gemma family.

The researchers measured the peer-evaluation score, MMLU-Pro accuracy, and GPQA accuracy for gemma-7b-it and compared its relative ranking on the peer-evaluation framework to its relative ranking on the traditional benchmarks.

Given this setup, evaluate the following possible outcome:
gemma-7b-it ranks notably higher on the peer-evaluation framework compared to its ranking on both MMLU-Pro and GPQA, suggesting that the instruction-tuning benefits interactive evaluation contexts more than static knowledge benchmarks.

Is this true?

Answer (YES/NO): NO